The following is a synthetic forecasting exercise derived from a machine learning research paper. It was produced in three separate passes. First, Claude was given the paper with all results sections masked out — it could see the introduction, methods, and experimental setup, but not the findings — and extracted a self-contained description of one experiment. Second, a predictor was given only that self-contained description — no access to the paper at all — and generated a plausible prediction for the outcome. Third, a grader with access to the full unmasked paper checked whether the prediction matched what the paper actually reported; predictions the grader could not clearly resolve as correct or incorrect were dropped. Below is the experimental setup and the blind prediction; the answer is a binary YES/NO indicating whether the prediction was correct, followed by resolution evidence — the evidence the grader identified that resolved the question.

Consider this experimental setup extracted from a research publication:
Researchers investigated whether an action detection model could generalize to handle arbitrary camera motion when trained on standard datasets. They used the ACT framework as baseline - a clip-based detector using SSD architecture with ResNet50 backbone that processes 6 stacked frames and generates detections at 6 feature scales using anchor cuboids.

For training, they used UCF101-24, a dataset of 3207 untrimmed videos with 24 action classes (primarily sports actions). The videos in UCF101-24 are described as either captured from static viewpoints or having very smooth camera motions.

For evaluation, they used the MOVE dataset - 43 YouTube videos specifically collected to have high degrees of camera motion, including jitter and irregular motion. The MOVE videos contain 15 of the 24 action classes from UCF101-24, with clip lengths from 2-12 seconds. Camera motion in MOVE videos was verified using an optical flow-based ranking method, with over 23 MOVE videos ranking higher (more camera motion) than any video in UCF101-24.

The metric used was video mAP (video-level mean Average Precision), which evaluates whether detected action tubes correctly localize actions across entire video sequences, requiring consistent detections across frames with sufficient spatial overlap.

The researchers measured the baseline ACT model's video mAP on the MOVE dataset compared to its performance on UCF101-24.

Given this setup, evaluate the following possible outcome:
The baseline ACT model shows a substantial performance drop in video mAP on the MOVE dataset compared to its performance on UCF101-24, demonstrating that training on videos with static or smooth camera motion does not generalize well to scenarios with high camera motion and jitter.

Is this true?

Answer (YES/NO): YES